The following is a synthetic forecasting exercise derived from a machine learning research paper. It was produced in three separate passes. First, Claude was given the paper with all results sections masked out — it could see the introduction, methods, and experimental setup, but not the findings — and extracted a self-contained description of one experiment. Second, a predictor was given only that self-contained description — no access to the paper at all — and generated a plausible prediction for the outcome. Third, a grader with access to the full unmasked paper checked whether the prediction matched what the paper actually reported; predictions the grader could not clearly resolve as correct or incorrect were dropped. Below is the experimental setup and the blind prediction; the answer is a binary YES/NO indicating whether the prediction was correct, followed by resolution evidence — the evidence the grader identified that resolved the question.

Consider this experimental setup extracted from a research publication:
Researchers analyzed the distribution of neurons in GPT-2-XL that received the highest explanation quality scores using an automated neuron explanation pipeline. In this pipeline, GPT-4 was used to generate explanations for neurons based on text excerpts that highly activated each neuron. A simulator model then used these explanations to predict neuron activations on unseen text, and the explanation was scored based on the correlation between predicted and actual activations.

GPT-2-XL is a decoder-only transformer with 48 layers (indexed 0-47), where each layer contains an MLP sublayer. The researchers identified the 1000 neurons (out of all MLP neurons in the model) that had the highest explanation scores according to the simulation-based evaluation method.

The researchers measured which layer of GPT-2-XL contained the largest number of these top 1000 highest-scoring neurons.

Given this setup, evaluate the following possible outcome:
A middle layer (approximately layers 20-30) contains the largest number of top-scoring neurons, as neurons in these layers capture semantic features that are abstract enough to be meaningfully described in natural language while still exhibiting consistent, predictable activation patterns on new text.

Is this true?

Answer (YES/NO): NO